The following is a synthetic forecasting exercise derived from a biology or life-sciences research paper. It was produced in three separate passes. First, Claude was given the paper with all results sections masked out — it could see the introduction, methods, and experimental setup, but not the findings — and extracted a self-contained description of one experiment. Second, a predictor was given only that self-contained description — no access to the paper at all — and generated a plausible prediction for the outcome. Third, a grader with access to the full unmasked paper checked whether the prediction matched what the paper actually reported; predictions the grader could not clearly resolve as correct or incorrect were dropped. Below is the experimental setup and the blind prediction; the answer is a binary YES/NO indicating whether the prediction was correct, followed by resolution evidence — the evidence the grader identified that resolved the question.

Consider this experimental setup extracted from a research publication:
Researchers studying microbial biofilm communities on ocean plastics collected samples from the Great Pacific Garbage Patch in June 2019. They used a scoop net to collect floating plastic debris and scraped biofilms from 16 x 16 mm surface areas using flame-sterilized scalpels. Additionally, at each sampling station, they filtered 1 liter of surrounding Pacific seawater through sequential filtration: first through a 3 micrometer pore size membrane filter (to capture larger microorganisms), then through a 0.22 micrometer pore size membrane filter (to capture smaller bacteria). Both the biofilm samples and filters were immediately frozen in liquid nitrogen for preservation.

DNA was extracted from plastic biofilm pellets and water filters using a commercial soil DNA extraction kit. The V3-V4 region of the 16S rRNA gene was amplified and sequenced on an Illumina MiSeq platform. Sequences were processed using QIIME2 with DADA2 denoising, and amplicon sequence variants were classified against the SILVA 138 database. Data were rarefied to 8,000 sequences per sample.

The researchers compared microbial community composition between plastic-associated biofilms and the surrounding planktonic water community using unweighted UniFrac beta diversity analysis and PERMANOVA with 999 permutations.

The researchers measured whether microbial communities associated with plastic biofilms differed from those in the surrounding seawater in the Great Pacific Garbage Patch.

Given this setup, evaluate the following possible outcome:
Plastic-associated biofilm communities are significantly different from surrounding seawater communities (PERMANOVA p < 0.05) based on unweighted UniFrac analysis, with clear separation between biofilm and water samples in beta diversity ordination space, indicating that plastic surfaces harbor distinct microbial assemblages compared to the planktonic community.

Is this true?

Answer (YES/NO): NO